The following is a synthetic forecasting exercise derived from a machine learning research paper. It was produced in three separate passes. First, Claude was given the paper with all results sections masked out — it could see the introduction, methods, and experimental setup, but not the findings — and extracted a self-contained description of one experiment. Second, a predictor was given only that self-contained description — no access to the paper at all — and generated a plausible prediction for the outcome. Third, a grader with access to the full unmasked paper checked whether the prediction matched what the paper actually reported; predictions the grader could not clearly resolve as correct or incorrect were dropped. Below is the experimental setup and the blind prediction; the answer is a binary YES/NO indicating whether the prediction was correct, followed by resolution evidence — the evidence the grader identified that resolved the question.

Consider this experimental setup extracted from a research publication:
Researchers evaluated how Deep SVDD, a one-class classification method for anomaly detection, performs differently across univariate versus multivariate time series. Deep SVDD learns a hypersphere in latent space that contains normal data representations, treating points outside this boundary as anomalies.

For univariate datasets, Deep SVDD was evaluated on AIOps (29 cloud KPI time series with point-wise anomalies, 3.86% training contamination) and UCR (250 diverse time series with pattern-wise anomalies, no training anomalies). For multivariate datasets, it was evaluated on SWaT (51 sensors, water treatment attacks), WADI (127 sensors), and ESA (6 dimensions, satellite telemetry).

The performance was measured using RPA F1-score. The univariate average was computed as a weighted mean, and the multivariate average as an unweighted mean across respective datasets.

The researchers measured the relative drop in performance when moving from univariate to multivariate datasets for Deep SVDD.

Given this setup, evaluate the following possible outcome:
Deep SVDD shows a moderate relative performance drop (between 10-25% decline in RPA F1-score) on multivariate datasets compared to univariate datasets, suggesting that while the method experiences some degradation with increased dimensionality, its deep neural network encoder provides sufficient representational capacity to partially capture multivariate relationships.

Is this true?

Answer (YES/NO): NO